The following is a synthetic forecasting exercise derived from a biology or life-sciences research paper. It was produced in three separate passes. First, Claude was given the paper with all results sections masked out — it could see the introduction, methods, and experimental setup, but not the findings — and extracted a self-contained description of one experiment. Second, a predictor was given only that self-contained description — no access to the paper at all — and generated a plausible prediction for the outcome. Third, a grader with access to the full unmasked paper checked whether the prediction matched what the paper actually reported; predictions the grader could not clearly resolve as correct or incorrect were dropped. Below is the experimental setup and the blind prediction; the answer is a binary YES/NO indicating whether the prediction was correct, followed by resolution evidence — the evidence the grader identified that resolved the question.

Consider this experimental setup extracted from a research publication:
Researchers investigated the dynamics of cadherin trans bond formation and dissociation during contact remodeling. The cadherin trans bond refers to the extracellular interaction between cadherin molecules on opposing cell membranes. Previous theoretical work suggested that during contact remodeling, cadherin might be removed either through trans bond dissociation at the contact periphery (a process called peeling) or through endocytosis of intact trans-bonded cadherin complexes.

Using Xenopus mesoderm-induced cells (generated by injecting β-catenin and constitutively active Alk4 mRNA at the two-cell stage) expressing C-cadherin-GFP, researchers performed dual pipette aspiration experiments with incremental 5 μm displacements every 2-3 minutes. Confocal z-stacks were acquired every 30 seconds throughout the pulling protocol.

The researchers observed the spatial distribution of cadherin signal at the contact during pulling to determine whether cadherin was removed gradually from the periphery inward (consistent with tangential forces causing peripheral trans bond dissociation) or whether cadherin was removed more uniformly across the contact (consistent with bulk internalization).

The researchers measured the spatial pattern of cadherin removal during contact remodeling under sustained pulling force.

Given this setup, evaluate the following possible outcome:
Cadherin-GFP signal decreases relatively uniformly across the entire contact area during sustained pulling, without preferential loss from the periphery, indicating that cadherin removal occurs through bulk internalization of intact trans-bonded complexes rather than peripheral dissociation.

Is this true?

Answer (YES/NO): NO